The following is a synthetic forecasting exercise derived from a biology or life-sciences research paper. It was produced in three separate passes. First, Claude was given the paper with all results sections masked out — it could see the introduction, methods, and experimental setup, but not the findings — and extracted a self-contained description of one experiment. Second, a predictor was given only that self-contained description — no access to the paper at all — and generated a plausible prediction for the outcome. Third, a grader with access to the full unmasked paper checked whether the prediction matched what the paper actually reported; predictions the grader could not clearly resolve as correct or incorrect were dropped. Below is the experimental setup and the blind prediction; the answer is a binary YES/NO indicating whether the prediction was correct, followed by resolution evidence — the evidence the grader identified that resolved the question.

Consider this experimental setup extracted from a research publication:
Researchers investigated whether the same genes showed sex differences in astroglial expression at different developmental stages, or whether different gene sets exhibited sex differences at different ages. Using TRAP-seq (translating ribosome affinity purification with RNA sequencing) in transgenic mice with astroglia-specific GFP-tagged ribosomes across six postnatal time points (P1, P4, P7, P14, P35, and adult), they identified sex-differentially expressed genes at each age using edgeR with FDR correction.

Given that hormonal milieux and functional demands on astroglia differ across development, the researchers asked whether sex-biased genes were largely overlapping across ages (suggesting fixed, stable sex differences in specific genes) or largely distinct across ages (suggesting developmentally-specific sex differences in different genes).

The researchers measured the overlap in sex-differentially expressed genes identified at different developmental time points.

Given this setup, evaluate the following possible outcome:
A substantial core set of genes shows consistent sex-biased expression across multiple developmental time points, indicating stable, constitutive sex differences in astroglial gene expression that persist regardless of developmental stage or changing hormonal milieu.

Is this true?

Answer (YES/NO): NO